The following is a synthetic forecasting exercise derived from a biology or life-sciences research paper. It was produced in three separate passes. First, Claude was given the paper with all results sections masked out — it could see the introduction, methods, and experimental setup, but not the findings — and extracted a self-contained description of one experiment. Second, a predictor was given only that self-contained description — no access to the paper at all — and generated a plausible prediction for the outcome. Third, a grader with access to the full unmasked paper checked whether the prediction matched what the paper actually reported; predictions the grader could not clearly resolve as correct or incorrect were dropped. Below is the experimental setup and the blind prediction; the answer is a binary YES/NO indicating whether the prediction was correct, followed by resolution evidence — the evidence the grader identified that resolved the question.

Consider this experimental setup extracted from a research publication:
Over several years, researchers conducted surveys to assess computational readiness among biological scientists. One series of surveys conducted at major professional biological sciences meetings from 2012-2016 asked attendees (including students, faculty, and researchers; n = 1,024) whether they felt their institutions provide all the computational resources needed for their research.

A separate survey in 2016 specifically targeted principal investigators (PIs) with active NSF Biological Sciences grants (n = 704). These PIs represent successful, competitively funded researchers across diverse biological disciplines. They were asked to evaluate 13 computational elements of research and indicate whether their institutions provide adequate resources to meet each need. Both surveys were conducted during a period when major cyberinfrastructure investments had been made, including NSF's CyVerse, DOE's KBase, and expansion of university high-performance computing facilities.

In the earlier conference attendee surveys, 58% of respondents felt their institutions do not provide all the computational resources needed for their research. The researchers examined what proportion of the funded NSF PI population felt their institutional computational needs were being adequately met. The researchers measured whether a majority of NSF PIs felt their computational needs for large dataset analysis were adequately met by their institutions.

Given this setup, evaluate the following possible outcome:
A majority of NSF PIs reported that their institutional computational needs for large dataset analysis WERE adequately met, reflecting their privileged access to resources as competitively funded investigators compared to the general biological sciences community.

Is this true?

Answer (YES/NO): NO